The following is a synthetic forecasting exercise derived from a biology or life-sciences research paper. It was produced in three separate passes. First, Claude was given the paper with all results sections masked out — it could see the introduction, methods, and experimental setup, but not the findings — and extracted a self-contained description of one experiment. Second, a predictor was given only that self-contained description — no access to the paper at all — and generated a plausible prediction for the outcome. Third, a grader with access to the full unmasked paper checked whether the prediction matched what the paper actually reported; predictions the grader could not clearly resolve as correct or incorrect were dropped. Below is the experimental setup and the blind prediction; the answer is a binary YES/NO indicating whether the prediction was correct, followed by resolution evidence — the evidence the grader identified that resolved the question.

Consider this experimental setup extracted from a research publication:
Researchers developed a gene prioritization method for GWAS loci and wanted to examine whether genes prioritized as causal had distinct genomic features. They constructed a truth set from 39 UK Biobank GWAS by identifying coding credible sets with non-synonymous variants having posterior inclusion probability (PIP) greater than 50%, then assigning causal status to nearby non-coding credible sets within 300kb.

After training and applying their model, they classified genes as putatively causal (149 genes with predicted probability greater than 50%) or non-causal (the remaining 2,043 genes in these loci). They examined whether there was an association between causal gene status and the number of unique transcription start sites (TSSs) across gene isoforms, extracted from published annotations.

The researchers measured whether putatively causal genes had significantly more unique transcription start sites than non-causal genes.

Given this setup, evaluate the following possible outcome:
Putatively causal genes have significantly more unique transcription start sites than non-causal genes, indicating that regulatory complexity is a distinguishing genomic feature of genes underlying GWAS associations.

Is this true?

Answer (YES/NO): YES